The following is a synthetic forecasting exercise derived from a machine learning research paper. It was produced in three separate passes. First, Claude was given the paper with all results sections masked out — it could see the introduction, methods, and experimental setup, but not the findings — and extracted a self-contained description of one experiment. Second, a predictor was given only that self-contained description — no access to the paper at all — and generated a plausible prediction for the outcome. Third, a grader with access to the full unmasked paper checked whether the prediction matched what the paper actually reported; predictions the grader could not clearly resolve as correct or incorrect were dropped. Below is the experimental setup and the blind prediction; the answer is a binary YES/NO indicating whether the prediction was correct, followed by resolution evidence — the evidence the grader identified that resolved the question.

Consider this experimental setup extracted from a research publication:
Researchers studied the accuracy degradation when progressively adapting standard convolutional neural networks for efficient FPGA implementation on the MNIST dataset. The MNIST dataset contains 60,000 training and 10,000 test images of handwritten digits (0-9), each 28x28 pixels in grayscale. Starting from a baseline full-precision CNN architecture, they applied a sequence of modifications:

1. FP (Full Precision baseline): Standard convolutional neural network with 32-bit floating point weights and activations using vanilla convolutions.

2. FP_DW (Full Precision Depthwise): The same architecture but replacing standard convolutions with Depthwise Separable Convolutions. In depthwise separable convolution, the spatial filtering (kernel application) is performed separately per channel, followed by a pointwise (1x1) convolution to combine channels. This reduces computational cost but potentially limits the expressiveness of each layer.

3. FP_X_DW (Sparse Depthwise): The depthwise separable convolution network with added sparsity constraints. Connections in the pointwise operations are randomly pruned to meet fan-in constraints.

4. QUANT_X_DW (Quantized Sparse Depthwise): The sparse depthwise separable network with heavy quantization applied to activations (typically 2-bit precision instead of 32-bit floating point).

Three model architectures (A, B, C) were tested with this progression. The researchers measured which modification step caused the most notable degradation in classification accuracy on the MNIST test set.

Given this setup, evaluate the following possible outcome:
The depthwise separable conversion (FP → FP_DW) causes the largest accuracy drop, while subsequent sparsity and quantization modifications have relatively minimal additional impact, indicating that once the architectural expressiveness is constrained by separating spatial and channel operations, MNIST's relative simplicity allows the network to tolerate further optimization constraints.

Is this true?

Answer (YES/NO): NO